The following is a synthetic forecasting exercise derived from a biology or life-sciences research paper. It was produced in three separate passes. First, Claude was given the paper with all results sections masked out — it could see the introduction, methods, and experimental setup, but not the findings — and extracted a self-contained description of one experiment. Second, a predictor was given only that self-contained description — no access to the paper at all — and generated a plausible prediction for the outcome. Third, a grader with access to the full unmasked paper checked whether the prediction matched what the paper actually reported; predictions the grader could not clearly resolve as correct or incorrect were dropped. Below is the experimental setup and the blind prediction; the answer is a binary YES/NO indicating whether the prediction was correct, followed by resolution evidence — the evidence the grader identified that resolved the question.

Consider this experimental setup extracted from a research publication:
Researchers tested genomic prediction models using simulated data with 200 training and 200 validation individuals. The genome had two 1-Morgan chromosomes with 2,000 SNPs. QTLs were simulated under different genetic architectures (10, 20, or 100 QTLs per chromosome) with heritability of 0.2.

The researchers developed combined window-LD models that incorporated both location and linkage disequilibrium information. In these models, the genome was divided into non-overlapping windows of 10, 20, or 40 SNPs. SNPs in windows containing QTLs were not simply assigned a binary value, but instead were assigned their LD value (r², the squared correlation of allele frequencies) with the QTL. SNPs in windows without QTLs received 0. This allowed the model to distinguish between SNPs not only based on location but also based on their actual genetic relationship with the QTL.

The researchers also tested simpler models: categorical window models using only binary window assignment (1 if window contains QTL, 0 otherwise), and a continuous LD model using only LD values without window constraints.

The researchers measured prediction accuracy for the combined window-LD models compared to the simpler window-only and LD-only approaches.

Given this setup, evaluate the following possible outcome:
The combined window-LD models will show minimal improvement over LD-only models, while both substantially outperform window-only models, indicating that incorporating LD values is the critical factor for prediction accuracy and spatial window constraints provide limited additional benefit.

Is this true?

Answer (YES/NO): YES